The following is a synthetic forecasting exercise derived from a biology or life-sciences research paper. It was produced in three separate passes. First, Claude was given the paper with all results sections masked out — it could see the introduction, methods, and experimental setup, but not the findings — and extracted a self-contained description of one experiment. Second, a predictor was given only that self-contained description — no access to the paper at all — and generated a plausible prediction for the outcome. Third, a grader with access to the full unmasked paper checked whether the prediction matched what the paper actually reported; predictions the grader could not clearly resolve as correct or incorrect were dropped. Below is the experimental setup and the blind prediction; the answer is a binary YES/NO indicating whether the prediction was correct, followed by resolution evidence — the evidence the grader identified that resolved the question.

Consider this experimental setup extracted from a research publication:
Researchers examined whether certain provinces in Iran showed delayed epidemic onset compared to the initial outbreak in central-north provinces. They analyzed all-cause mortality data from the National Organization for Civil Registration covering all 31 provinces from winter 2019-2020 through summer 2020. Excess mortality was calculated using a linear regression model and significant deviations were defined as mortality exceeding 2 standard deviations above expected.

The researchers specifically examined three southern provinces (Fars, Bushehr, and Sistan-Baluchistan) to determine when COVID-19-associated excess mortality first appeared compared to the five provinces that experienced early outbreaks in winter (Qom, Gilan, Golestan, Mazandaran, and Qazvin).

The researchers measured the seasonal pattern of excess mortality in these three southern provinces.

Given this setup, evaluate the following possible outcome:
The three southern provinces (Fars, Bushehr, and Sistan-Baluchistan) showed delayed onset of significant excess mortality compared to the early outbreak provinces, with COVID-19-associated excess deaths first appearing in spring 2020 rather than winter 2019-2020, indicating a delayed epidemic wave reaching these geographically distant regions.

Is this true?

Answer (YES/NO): NO